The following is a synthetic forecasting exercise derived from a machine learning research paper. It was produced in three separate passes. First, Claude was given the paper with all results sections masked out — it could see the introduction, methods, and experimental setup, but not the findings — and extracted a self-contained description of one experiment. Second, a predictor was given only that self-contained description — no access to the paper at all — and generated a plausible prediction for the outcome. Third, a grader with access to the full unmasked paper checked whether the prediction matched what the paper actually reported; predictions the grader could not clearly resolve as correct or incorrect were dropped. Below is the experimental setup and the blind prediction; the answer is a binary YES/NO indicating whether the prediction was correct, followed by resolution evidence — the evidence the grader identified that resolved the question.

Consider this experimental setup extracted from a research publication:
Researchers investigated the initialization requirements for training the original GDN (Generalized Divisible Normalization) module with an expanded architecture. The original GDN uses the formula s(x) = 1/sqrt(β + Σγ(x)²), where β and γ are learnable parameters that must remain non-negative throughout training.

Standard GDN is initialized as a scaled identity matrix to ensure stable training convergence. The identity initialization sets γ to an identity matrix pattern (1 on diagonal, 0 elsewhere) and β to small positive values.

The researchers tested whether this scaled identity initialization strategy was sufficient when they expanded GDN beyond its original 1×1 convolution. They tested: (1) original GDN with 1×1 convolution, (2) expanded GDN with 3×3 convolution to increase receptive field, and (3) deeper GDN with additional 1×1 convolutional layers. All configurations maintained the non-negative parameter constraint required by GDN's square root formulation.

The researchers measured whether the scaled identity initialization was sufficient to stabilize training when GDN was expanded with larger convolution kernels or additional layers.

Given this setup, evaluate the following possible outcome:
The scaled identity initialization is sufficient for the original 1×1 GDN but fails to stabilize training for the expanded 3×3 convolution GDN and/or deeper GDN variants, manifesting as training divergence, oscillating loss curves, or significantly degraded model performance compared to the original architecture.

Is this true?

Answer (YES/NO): YES